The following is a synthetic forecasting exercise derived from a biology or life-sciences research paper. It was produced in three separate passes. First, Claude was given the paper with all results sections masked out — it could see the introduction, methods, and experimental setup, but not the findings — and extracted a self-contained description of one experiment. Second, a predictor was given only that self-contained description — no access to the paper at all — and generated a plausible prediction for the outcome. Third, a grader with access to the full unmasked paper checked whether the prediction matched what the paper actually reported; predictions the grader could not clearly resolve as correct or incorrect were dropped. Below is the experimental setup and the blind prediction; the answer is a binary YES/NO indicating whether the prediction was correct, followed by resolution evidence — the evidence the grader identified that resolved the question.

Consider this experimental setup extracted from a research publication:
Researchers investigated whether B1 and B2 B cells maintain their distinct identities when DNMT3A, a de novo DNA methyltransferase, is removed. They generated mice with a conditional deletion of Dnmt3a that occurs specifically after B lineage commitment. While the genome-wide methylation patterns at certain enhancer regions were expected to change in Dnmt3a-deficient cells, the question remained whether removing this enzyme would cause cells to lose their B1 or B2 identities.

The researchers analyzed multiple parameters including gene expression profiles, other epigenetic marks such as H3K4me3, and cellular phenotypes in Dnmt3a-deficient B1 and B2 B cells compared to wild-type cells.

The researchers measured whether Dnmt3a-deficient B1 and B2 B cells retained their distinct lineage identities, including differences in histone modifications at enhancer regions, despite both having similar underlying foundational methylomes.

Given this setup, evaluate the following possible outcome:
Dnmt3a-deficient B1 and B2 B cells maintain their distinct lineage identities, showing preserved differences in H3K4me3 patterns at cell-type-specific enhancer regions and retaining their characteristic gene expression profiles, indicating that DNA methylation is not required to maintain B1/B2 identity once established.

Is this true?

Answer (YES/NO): YES